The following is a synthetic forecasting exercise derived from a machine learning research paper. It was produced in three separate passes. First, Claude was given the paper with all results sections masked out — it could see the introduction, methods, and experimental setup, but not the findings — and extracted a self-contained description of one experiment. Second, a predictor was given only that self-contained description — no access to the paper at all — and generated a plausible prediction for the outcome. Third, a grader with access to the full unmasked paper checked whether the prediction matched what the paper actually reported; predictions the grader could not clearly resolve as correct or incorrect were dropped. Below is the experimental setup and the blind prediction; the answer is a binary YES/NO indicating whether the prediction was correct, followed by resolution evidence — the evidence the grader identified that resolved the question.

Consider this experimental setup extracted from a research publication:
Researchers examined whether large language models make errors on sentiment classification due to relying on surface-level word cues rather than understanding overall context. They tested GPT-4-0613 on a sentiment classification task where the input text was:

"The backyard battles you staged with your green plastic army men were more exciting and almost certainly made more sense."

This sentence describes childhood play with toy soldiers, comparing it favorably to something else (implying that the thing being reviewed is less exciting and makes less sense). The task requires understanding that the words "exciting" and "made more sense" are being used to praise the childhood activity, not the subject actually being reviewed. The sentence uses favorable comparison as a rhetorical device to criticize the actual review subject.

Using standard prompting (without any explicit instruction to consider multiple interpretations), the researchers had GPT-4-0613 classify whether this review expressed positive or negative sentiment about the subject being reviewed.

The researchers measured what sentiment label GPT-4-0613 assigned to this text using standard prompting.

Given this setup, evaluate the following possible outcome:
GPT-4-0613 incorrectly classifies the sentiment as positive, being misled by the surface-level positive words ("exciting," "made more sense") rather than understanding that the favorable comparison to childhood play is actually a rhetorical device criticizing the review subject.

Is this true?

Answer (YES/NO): YES